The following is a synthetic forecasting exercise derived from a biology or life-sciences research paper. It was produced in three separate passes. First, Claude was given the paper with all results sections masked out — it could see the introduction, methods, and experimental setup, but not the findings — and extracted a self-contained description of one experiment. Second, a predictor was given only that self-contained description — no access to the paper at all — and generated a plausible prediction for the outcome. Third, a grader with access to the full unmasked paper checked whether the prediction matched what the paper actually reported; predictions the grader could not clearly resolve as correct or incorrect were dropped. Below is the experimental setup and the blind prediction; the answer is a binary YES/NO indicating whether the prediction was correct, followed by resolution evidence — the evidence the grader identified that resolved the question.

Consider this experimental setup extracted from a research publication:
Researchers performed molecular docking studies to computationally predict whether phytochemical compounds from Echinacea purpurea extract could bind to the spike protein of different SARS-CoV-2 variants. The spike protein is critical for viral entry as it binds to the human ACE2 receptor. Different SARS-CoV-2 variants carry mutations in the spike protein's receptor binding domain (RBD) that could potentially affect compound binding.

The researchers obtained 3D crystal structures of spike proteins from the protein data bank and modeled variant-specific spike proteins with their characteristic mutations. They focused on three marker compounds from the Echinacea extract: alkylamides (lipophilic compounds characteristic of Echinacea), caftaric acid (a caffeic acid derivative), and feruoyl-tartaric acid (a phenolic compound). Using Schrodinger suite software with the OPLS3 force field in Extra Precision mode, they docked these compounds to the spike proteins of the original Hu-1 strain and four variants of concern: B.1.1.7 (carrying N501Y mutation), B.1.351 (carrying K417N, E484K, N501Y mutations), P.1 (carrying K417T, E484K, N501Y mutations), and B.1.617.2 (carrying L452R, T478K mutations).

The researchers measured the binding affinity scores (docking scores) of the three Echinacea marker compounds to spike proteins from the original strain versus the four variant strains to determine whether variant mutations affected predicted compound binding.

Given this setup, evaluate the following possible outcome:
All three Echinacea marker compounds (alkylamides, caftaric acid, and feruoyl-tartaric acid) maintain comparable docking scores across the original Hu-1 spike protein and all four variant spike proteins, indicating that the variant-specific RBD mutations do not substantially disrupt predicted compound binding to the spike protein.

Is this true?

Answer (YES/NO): YES